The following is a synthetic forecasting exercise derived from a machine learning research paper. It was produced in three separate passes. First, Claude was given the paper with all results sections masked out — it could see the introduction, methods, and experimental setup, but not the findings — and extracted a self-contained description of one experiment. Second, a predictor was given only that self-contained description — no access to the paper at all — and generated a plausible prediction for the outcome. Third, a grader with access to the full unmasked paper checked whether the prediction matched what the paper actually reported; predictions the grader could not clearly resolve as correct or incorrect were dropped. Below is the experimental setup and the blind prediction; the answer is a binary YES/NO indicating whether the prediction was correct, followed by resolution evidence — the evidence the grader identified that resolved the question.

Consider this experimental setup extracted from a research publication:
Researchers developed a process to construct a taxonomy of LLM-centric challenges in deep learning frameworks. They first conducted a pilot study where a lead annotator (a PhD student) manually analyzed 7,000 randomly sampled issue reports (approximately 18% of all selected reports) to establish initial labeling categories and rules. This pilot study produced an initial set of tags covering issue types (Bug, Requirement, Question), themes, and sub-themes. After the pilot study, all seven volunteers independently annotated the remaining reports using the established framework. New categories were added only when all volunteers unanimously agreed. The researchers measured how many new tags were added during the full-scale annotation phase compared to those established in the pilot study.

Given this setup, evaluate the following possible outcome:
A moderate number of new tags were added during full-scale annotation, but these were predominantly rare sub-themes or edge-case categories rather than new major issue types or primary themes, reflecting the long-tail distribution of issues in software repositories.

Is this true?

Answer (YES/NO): NO